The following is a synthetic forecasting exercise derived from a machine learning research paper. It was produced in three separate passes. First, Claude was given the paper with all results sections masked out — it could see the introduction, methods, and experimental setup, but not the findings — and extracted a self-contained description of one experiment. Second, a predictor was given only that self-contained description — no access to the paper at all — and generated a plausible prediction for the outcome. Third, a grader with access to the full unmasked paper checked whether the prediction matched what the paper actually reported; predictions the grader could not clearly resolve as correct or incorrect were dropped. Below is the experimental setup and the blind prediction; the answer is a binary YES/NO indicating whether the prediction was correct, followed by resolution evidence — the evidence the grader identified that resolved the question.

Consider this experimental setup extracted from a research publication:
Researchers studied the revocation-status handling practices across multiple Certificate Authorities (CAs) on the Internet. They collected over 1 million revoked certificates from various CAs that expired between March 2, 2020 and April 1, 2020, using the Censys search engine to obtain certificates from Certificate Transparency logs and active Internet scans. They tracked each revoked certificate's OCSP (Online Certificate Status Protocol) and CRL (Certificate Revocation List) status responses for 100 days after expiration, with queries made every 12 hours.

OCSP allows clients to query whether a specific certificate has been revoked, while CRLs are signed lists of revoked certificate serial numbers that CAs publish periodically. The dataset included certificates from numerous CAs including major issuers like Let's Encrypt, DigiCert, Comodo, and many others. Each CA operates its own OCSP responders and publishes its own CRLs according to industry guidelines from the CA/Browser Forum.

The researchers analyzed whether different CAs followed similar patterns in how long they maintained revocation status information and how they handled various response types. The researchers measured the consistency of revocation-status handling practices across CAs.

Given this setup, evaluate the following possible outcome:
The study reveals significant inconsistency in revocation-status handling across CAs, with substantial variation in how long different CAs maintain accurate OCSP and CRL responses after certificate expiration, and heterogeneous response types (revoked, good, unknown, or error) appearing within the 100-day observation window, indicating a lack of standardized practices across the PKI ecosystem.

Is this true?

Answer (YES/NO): YES